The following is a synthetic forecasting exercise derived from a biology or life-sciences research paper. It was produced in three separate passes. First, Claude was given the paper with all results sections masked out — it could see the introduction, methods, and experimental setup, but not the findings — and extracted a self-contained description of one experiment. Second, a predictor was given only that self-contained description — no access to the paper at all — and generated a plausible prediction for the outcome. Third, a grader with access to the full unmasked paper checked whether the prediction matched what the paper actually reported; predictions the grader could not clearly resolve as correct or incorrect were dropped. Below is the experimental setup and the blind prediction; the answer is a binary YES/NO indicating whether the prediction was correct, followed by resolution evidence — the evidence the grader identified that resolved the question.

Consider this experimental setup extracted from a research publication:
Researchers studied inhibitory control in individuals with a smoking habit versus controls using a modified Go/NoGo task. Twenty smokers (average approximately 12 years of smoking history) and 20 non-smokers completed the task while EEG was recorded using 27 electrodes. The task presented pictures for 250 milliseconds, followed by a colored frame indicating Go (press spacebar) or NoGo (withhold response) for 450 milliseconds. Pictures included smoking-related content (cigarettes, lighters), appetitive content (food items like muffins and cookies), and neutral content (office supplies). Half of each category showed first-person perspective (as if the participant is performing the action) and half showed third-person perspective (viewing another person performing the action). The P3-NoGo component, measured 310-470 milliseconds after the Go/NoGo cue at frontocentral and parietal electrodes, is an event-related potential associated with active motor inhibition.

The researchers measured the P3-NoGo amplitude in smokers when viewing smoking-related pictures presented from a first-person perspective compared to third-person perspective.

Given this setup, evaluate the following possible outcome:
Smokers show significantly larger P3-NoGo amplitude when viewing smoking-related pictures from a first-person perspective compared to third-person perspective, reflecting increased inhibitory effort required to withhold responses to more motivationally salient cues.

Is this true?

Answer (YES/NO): NO